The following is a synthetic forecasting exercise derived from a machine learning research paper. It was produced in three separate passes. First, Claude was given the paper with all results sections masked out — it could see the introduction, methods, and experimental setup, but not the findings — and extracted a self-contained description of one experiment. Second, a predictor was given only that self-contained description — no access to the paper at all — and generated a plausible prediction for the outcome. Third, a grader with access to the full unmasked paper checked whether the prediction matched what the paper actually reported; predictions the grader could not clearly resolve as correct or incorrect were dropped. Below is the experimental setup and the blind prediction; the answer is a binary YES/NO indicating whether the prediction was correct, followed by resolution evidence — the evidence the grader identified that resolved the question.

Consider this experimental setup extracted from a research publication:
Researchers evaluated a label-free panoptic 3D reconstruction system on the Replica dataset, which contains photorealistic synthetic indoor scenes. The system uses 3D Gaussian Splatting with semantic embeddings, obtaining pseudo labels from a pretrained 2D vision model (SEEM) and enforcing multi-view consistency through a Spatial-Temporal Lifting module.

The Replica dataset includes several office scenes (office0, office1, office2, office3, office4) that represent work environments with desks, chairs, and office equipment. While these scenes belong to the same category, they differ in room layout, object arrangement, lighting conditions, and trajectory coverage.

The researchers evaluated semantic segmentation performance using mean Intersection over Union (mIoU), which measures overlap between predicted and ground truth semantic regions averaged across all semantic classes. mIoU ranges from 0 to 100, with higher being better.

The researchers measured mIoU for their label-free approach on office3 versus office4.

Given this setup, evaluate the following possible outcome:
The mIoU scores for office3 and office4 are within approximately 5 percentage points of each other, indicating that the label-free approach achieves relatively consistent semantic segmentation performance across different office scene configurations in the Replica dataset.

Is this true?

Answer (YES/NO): NO